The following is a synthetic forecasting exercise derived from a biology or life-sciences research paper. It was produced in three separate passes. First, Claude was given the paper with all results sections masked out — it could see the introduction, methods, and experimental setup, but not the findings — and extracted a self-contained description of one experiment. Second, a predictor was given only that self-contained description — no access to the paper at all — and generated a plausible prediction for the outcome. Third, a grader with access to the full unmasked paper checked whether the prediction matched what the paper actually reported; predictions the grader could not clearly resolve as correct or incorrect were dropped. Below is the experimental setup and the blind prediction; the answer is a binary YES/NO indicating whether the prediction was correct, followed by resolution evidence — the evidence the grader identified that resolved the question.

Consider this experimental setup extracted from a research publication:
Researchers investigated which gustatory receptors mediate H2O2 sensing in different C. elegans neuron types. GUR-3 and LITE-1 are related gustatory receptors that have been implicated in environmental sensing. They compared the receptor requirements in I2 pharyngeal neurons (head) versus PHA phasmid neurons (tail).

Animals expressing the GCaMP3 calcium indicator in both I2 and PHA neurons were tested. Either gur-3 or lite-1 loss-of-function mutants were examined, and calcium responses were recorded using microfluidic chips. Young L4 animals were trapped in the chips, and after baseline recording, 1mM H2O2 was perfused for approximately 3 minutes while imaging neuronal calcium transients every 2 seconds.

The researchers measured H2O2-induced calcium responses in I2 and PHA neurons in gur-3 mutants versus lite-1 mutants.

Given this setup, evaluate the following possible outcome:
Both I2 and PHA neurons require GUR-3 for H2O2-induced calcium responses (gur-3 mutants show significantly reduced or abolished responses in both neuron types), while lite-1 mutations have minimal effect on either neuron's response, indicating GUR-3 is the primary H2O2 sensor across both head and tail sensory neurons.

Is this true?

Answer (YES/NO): NO